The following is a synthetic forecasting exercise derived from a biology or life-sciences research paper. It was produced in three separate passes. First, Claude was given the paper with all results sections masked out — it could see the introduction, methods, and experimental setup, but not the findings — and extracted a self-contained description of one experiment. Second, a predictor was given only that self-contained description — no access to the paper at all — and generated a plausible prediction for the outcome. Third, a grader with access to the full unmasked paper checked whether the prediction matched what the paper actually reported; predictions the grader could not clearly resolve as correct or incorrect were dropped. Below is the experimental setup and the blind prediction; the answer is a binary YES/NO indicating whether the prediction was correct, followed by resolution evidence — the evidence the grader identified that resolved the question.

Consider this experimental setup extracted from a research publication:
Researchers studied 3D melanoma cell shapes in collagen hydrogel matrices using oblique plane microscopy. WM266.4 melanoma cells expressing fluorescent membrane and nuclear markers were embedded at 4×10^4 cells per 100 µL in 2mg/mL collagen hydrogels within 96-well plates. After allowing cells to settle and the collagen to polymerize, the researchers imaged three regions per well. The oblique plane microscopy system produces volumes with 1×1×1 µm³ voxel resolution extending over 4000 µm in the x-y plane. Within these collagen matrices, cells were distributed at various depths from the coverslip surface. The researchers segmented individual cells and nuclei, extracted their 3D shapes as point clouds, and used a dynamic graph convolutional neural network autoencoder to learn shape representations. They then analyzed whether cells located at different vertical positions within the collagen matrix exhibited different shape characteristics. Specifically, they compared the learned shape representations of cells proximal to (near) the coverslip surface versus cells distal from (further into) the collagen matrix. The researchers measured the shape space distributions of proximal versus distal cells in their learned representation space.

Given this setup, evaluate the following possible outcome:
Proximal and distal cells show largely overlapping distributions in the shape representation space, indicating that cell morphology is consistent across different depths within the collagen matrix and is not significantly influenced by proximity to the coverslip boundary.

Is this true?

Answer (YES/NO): NO